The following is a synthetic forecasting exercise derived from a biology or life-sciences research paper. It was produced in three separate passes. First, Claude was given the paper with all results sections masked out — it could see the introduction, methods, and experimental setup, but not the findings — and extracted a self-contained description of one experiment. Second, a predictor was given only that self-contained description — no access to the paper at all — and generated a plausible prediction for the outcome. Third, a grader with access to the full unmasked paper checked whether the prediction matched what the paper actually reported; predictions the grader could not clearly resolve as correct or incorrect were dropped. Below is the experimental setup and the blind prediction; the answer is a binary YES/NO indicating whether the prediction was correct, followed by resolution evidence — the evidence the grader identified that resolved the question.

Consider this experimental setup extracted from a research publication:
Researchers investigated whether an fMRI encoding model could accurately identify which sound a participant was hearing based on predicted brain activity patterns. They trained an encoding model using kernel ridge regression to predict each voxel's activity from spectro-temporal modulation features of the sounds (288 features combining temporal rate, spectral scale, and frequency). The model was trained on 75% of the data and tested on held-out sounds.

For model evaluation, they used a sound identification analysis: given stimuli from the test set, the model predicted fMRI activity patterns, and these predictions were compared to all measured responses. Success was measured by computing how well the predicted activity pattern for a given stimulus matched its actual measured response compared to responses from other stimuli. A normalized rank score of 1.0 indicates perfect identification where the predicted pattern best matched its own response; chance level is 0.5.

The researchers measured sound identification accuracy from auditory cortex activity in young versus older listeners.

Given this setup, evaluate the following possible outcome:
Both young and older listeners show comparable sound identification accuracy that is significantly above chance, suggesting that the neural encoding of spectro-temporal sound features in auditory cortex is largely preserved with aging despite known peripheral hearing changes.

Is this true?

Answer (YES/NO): NO